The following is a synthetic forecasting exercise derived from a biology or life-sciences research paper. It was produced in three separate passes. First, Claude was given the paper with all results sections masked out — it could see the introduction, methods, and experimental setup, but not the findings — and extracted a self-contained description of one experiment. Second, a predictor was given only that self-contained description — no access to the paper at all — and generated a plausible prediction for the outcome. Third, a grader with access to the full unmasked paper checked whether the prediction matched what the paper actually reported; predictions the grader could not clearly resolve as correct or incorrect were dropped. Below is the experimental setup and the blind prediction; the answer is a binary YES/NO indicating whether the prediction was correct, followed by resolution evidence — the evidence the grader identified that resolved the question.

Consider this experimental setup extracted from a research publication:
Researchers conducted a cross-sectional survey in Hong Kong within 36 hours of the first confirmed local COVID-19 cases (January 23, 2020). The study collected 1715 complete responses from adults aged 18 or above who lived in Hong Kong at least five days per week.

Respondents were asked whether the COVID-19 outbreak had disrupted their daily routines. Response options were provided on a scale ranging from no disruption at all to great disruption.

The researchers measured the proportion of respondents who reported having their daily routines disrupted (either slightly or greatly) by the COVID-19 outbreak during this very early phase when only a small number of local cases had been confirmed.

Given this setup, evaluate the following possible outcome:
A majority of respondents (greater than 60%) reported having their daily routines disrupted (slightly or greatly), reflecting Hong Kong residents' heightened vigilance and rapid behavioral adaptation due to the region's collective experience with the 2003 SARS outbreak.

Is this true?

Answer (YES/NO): YES